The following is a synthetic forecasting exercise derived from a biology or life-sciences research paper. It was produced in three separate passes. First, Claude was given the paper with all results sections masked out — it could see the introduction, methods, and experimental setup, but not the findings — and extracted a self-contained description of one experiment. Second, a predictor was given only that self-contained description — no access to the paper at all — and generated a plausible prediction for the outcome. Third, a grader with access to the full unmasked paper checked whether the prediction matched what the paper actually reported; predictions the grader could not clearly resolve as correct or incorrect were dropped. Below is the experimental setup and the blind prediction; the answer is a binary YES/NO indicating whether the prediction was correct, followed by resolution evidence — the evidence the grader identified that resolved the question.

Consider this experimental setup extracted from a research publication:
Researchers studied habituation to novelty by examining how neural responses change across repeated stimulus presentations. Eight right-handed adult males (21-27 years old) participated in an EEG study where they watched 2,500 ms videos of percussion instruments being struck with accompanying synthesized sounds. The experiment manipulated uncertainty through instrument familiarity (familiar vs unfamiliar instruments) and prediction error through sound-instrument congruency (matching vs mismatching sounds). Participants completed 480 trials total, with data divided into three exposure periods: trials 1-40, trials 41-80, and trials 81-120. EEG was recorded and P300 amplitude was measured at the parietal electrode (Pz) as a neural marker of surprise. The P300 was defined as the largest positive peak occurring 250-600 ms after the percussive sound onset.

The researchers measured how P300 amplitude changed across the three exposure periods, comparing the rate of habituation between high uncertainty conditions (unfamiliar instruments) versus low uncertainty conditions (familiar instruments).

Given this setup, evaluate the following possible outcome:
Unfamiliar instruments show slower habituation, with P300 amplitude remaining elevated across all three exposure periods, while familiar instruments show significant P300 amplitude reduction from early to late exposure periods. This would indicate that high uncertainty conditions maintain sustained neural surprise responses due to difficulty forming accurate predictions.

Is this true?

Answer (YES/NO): NO